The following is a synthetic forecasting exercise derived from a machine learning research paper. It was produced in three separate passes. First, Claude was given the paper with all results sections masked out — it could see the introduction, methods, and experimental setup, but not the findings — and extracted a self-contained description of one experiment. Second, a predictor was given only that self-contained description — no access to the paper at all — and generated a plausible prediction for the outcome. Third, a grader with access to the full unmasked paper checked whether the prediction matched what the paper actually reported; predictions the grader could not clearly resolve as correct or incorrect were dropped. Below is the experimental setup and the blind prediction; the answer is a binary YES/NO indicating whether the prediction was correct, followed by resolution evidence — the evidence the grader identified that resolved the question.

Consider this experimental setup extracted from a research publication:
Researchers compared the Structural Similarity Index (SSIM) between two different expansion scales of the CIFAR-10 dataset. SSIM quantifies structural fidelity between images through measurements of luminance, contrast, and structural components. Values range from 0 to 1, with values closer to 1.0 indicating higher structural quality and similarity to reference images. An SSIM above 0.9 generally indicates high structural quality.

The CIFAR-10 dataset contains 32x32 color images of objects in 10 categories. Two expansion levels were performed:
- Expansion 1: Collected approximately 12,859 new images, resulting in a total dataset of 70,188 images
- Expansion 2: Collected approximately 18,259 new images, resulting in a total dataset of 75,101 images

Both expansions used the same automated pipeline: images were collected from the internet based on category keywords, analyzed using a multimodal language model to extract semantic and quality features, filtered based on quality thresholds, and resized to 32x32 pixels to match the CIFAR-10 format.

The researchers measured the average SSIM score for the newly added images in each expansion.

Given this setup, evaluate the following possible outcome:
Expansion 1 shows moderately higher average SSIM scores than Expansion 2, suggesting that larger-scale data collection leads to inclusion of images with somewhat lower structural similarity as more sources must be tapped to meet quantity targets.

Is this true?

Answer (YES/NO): NO